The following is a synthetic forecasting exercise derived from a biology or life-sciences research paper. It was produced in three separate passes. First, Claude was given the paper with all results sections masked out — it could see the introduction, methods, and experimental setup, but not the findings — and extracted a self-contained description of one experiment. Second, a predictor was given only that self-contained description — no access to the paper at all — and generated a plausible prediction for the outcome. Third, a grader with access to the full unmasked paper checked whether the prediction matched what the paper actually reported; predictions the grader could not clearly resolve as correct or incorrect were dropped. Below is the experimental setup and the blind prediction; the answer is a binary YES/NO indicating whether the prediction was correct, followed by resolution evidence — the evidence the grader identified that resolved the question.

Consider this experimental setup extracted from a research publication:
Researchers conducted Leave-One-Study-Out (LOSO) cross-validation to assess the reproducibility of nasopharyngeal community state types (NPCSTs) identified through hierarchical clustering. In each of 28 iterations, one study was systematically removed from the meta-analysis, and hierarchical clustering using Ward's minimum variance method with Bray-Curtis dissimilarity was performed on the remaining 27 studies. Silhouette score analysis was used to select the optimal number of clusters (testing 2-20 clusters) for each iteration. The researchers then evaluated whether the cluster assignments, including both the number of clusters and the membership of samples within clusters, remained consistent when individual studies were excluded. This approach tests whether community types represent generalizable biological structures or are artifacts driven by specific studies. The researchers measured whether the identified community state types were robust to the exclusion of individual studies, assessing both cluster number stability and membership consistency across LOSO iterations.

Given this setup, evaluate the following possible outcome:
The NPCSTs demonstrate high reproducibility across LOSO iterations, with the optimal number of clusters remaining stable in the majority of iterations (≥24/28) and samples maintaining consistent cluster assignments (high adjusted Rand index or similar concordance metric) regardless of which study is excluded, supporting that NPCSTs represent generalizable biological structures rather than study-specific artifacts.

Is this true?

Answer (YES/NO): YES